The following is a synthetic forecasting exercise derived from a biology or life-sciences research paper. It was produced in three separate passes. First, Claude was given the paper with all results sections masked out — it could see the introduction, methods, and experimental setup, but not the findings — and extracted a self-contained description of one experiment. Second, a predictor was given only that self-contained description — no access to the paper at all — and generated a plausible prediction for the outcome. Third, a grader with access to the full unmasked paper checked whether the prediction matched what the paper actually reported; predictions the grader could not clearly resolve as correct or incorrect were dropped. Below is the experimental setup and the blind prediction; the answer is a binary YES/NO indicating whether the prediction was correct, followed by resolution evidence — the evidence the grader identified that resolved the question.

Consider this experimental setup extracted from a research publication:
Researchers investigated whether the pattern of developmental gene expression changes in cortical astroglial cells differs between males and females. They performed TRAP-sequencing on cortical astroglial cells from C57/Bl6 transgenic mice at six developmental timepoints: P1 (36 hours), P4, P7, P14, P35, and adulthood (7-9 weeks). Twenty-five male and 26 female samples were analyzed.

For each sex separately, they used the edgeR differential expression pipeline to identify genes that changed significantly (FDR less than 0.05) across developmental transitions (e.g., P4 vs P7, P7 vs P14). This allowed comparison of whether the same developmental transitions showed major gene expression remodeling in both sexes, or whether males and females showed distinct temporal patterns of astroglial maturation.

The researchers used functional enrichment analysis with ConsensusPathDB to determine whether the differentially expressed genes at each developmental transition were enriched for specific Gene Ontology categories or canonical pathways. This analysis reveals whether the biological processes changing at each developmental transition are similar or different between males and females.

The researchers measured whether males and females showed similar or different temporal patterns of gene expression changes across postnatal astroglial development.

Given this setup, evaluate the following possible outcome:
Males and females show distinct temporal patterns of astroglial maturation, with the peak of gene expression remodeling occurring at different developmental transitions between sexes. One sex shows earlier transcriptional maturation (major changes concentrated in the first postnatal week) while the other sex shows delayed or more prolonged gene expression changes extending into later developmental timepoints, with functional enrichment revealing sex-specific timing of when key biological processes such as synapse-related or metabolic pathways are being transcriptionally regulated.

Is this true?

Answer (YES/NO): YES